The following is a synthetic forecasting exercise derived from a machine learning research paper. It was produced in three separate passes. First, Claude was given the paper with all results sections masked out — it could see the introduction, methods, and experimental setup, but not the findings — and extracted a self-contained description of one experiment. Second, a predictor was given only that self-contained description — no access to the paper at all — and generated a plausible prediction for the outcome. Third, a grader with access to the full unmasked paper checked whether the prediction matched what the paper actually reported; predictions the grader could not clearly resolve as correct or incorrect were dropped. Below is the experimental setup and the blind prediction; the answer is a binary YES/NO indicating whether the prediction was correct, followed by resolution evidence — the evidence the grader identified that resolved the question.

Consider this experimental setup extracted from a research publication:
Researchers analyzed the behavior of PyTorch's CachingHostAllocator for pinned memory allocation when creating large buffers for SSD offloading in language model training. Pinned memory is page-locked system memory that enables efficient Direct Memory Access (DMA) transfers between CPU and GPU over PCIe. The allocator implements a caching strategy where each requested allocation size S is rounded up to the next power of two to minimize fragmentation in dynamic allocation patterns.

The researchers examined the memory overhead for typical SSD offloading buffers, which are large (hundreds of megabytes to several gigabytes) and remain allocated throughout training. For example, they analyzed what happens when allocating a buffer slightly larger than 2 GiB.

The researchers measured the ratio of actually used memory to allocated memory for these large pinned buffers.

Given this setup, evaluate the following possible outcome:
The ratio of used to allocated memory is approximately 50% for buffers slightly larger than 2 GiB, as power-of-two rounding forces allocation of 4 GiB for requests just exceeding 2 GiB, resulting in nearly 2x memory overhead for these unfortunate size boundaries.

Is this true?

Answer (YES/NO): YES